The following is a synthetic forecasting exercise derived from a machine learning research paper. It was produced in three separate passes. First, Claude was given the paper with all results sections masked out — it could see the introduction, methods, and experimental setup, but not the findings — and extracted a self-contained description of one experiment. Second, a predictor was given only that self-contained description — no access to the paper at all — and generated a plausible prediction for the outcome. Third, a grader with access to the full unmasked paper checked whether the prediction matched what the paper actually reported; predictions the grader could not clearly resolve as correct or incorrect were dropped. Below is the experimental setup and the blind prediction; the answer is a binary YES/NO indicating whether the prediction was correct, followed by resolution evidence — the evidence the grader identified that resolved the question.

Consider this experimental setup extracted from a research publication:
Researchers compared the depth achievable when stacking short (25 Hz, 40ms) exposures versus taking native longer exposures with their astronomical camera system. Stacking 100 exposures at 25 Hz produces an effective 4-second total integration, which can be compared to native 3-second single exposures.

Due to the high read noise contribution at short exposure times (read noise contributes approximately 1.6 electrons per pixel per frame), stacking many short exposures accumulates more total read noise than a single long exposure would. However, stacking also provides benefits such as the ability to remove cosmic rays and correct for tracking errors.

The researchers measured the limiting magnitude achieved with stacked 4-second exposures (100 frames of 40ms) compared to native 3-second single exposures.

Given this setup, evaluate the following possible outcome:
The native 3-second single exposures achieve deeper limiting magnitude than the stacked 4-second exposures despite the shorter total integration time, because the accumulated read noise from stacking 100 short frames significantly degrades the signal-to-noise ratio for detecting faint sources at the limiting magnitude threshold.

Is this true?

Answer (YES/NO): YES